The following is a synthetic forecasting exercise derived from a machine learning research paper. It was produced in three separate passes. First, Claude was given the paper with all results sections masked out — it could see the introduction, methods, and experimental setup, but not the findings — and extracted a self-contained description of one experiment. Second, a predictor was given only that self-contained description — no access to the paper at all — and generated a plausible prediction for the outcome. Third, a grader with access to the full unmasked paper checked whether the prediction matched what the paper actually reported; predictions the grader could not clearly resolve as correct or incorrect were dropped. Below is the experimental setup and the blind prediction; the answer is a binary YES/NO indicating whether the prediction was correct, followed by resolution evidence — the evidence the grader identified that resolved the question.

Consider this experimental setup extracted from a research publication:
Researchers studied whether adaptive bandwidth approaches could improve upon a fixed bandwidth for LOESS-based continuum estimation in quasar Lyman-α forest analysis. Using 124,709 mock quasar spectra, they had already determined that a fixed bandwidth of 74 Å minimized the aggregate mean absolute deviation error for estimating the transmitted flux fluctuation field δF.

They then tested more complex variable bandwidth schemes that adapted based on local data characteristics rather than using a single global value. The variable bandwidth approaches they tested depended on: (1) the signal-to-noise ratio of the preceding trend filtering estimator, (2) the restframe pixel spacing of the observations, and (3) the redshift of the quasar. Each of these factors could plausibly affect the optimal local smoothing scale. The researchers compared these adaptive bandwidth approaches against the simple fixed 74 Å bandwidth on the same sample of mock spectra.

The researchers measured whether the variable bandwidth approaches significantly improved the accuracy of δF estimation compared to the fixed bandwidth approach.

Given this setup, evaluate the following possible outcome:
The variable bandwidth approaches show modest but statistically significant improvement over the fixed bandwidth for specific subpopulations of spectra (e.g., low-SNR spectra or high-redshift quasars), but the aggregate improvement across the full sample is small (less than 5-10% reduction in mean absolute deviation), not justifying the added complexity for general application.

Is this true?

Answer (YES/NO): NO